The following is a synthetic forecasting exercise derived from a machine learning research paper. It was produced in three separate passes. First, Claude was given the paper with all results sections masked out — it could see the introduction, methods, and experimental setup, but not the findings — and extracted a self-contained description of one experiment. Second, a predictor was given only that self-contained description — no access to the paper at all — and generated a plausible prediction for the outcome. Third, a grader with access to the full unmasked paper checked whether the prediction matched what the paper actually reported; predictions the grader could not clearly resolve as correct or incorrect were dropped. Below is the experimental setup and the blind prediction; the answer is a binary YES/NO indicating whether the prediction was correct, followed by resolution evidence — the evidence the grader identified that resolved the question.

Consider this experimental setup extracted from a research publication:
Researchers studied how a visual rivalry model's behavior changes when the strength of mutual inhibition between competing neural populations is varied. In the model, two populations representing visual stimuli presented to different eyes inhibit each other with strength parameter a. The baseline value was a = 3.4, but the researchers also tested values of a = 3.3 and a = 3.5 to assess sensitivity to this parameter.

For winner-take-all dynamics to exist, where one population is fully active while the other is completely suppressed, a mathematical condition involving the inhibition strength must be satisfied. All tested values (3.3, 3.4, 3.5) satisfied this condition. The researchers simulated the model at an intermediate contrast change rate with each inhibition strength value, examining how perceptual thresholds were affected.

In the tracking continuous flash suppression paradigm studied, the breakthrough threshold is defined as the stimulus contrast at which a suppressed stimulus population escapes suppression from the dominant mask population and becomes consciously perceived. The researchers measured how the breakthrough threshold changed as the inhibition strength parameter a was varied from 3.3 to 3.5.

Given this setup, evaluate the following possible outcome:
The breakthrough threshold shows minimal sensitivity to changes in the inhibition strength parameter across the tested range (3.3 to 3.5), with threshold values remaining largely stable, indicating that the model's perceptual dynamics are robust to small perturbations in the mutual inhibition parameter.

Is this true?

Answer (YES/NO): NO